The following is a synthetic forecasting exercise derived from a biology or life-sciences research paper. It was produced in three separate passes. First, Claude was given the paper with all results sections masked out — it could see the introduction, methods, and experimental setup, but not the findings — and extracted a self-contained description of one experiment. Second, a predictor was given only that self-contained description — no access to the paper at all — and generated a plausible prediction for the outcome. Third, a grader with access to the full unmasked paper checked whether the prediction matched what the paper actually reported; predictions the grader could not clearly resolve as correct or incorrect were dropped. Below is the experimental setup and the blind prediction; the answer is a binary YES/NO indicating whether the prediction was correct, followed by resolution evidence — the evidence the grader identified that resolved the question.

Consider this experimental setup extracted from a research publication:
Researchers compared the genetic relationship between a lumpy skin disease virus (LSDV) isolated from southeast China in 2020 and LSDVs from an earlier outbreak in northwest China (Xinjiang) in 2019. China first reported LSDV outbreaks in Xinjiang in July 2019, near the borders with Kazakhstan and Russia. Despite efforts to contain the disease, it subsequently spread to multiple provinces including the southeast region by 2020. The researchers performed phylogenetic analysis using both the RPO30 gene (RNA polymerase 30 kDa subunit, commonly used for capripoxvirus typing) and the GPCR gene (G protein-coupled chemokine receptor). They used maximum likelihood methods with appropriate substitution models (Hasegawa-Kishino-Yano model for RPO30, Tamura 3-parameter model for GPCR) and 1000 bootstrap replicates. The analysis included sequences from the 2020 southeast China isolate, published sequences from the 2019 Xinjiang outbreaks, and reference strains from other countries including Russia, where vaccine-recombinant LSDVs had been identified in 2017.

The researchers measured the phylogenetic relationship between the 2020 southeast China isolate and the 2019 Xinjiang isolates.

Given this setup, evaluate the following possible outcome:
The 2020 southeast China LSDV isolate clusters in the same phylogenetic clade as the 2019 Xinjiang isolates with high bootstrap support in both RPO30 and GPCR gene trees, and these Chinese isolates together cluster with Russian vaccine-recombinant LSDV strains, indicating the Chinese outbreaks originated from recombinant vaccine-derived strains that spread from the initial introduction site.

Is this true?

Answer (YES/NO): NO